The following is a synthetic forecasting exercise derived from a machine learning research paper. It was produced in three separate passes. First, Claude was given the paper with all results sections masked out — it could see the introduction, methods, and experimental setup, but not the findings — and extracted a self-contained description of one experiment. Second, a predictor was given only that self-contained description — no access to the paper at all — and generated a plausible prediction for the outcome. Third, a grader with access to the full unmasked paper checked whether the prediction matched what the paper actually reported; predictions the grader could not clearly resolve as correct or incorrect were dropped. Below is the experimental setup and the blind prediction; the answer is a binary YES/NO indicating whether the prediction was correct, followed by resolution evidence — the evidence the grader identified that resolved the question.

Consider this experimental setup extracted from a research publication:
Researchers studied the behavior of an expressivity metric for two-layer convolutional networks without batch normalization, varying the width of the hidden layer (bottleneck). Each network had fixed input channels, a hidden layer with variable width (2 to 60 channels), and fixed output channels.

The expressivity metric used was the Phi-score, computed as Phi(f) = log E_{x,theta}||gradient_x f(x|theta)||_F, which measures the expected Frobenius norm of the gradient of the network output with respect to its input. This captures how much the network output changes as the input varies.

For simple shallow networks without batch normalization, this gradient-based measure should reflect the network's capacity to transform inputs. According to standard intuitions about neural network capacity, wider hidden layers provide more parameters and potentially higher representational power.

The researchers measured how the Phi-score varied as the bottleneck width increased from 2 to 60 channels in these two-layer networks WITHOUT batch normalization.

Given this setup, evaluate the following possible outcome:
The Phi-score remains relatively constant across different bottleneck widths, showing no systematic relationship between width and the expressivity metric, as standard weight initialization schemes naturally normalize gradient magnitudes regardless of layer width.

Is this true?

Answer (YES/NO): NO